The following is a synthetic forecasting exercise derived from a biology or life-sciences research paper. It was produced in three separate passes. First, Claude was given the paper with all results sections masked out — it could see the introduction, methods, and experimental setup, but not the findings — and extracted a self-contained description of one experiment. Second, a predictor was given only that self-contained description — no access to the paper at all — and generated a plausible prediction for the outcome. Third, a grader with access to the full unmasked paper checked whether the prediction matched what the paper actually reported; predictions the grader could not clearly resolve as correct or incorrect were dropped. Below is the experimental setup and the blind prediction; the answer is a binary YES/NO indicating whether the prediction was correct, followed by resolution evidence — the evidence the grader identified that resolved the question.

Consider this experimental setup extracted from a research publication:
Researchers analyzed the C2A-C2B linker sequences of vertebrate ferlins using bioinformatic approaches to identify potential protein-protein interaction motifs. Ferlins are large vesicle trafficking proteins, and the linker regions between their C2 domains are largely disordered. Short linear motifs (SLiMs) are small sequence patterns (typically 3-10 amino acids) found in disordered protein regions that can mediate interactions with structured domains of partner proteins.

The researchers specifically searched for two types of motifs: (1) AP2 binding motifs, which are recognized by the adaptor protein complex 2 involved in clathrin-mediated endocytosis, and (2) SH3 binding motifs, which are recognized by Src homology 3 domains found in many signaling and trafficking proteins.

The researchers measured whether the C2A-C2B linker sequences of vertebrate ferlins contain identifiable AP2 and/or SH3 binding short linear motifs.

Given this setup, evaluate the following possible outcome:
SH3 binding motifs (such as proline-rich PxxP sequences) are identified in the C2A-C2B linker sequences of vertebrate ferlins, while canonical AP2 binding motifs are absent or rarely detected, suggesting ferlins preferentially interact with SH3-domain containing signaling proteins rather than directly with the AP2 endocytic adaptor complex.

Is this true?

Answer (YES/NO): NO